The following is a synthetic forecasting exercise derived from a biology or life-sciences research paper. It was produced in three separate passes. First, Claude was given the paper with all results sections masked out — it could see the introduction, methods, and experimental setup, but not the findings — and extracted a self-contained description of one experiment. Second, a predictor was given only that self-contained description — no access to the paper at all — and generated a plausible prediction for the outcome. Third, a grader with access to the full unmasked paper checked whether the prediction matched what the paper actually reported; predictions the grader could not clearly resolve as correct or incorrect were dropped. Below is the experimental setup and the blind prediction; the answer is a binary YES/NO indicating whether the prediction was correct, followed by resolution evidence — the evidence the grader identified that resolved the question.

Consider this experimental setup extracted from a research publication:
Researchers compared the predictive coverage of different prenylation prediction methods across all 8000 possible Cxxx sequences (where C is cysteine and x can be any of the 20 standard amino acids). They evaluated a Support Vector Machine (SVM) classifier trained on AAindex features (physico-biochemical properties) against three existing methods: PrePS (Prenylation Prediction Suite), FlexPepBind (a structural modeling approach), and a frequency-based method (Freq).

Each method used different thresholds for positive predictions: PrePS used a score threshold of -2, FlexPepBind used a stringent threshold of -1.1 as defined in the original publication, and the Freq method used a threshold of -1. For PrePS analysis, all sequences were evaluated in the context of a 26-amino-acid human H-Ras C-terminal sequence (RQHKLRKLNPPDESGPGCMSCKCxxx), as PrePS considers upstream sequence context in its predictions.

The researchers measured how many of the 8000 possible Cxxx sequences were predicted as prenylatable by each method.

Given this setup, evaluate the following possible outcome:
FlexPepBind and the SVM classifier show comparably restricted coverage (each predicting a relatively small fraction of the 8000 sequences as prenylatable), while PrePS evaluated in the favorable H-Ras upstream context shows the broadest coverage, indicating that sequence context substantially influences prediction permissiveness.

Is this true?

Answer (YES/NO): NO